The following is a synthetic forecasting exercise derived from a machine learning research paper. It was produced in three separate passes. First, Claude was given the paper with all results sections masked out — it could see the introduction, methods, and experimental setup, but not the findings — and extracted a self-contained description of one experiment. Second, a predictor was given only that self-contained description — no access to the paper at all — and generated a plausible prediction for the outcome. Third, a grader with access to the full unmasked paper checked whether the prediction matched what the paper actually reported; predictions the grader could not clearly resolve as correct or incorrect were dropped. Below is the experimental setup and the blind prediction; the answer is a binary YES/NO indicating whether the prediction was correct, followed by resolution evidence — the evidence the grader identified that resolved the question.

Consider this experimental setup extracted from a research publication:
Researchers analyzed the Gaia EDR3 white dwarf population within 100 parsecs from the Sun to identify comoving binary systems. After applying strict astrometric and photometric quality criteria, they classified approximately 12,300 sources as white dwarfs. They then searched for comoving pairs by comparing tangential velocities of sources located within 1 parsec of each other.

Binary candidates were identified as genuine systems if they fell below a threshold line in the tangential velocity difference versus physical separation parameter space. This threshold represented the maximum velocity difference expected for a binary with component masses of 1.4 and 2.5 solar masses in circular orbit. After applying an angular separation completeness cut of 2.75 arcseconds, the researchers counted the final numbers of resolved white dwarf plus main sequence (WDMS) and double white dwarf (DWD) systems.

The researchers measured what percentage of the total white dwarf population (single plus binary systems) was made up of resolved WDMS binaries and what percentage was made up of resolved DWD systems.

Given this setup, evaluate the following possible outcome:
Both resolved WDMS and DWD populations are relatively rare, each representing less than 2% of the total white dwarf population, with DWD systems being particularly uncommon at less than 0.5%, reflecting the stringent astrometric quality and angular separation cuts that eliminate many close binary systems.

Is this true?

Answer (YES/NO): NO